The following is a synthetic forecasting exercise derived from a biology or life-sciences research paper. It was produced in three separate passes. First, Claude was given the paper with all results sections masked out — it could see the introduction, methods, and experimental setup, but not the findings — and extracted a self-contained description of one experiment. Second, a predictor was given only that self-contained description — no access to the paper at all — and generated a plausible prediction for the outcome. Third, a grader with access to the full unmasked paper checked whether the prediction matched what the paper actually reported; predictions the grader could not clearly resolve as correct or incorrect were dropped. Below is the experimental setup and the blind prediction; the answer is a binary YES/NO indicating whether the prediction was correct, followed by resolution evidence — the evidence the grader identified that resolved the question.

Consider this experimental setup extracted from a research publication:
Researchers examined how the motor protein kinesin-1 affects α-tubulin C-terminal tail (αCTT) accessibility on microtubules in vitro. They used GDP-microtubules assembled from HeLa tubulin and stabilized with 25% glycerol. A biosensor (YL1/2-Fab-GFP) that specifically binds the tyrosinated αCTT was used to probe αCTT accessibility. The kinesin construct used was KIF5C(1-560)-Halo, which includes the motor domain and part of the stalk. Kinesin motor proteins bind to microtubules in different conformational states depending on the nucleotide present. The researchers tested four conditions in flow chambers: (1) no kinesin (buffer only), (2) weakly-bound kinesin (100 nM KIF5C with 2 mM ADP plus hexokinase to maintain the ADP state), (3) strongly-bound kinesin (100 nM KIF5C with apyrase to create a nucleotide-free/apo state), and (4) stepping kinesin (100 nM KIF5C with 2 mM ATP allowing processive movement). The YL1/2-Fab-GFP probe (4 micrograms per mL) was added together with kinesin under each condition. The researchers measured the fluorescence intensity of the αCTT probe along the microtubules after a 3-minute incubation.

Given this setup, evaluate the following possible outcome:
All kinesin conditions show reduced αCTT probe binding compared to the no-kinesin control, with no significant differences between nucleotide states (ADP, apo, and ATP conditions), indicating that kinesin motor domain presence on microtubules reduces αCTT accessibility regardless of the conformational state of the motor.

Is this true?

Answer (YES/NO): NO